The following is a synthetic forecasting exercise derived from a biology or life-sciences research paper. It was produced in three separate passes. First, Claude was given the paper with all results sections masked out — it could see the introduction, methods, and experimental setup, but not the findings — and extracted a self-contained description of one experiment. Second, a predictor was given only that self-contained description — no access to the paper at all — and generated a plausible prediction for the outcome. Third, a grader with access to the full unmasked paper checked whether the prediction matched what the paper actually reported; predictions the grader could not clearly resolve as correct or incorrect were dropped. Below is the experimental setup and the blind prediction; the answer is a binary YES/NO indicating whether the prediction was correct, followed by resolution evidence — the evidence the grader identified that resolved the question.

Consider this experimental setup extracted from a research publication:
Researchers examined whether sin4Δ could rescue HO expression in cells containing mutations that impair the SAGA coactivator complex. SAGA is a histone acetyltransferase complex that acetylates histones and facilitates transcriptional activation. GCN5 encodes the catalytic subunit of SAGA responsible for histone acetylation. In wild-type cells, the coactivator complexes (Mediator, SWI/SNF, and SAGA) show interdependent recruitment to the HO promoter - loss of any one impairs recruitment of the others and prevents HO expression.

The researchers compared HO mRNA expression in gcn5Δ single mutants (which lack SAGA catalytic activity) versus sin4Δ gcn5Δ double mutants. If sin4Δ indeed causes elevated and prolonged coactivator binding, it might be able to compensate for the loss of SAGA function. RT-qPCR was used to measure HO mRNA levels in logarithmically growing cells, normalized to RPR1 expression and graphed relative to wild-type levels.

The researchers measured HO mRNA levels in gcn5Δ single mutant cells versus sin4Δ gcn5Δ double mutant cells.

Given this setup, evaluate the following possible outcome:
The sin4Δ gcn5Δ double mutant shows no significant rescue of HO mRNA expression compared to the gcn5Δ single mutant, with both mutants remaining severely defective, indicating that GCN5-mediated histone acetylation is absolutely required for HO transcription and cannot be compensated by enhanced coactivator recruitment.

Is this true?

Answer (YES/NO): NO